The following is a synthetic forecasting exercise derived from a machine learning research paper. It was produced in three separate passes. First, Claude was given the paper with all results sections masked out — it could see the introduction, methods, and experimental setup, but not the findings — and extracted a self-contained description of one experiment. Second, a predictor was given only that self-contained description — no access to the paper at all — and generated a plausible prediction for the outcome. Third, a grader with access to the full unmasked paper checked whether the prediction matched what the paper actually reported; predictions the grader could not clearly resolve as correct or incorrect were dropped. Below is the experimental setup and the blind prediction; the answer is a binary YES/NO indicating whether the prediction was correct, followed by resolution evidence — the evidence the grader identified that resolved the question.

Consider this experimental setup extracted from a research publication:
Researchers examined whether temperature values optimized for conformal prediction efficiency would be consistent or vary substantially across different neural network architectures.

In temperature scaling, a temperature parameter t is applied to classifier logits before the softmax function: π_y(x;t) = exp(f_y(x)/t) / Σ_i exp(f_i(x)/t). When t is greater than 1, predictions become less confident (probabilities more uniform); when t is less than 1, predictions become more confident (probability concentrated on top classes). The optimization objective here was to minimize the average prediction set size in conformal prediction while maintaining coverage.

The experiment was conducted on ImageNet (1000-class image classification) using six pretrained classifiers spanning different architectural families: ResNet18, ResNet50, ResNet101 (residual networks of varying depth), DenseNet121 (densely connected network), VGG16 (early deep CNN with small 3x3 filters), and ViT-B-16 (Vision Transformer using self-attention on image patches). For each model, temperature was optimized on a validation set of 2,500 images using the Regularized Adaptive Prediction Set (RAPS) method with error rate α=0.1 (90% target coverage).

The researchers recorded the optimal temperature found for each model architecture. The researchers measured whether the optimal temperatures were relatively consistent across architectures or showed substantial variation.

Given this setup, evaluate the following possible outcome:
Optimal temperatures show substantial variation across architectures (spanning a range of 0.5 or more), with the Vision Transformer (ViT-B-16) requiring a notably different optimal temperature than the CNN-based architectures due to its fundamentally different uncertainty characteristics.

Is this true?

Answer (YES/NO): NO